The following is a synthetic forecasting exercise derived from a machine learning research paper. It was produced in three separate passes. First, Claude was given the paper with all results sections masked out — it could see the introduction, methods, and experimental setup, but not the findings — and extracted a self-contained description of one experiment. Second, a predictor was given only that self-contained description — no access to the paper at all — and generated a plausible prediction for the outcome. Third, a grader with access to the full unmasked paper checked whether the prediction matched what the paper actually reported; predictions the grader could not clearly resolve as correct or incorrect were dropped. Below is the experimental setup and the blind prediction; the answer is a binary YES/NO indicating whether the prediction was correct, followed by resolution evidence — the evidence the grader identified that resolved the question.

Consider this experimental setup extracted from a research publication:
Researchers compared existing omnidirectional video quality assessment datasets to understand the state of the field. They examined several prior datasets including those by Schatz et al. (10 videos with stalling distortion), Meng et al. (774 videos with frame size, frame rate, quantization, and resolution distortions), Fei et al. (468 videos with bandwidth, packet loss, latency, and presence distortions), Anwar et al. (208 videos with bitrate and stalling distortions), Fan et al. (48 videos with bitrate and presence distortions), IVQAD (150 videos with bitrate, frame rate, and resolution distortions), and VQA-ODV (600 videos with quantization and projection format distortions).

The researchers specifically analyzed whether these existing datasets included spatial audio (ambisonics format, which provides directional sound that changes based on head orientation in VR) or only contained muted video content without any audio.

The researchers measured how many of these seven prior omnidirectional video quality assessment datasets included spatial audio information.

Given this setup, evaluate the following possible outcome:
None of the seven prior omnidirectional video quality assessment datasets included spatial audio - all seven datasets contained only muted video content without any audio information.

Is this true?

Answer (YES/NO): NO